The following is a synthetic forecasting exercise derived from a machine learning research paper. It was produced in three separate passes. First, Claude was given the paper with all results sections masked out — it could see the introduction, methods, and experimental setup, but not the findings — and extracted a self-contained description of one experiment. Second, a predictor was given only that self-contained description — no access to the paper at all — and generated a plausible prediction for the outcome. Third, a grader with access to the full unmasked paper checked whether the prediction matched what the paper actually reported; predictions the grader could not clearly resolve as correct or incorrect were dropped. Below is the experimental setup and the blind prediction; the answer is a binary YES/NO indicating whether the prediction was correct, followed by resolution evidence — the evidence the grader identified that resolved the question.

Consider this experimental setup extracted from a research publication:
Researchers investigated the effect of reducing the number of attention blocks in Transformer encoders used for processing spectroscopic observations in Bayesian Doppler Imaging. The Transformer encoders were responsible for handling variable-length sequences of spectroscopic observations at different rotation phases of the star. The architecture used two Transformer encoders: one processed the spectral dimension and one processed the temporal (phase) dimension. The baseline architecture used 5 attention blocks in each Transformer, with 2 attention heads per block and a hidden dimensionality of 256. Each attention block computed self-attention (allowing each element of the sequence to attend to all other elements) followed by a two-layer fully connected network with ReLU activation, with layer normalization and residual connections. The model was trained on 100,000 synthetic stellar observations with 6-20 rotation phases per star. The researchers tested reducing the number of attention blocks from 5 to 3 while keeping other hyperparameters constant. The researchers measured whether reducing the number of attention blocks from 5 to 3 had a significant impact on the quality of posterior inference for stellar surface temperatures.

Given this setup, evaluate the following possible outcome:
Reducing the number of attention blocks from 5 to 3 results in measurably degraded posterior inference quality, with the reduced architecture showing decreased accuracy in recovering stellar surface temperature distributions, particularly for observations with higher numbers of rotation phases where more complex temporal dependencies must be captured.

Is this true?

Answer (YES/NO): NO